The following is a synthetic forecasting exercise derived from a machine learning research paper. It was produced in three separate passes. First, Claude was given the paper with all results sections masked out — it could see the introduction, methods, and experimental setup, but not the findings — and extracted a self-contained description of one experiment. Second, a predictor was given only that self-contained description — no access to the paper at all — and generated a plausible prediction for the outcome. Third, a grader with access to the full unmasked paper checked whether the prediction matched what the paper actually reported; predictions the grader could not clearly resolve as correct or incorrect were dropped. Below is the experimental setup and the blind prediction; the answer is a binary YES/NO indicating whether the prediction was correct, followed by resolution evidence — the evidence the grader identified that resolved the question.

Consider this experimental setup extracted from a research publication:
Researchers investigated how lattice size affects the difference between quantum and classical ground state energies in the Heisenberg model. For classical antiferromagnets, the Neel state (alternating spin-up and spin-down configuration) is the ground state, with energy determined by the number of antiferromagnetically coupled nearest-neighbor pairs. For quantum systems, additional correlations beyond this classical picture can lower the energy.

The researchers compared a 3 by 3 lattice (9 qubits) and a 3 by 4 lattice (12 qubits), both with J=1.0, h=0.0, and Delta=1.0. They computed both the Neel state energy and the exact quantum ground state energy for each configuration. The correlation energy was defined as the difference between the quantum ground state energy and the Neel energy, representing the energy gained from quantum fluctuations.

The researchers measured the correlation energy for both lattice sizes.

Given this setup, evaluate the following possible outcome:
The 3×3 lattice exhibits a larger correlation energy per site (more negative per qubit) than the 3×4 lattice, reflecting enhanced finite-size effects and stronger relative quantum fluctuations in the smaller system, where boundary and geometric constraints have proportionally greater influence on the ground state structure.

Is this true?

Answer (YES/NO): NO